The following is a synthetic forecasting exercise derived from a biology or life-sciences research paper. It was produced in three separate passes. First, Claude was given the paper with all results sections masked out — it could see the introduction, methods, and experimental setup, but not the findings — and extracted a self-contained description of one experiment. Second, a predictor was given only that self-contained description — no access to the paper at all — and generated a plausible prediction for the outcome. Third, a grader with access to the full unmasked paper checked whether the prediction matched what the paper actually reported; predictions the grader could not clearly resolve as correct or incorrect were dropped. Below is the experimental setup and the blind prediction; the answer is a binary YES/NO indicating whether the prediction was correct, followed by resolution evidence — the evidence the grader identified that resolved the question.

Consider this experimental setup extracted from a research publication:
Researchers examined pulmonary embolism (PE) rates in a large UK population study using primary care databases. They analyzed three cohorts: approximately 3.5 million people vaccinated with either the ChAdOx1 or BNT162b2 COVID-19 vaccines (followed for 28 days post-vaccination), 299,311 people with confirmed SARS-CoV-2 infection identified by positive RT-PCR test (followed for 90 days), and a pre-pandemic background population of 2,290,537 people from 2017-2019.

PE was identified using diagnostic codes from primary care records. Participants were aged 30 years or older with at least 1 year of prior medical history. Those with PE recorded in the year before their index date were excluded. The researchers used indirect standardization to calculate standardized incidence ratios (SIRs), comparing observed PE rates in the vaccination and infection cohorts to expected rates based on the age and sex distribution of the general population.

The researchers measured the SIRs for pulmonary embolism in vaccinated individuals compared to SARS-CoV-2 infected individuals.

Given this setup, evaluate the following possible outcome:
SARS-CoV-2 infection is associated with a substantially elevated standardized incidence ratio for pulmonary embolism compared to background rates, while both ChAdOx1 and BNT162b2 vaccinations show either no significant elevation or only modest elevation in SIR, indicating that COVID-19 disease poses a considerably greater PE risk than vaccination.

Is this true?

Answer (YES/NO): YES